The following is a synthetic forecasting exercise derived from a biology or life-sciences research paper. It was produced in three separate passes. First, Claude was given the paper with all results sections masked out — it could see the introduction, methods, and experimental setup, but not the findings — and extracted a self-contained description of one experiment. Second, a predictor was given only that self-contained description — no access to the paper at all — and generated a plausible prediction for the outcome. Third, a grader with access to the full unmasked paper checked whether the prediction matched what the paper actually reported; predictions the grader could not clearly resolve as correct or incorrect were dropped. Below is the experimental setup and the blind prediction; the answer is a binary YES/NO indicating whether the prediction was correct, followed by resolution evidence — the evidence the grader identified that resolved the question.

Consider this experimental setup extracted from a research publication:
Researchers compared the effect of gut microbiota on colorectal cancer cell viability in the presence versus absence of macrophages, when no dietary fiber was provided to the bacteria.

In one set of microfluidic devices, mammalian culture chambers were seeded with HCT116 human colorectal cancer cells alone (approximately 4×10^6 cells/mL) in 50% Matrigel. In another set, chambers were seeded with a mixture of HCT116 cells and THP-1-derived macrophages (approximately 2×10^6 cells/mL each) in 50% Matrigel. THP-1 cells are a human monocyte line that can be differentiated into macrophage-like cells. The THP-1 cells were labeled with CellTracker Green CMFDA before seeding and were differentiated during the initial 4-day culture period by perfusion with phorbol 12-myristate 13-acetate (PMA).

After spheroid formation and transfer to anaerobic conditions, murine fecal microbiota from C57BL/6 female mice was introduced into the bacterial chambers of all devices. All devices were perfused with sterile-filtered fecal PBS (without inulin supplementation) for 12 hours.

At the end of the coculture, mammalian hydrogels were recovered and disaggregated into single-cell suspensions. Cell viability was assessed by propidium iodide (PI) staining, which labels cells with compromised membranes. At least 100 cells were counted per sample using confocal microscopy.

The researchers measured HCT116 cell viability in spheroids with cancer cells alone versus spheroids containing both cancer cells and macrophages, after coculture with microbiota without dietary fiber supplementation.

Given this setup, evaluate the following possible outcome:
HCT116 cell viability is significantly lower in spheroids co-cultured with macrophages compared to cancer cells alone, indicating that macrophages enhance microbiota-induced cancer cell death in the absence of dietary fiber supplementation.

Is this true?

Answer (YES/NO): NO